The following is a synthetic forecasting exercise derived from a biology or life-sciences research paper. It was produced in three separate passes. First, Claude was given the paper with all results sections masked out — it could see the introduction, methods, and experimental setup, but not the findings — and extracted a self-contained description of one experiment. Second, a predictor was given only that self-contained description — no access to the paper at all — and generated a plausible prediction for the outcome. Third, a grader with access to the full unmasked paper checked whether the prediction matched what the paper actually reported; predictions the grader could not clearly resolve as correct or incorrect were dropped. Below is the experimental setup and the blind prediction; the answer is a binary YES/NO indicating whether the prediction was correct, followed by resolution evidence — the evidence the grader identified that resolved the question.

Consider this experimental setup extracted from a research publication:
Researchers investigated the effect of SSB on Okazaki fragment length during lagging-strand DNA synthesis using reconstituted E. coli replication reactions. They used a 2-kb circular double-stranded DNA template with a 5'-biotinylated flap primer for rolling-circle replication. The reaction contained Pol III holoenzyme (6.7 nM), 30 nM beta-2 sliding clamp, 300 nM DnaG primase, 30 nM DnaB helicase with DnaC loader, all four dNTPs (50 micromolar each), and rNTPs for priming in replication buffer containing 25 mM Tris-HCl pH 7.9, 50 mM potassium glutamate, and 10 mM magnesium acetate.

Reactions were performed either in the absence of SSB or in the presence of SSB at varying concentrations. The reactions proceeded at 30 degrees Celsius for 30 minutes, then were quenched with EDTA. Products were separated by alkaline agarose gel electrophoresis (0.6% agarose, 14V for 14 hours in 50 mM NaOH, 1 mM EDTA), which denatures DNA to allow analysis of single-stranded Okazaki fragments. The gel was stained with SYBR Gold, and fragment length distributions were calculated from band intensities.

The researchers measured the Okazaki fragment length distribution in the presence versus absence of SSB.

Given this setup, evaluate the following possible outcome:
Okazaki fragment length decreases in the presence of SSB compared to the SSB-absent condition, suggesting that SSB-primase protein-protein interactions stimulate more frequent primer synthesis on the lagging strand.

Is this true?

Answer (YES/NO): NO